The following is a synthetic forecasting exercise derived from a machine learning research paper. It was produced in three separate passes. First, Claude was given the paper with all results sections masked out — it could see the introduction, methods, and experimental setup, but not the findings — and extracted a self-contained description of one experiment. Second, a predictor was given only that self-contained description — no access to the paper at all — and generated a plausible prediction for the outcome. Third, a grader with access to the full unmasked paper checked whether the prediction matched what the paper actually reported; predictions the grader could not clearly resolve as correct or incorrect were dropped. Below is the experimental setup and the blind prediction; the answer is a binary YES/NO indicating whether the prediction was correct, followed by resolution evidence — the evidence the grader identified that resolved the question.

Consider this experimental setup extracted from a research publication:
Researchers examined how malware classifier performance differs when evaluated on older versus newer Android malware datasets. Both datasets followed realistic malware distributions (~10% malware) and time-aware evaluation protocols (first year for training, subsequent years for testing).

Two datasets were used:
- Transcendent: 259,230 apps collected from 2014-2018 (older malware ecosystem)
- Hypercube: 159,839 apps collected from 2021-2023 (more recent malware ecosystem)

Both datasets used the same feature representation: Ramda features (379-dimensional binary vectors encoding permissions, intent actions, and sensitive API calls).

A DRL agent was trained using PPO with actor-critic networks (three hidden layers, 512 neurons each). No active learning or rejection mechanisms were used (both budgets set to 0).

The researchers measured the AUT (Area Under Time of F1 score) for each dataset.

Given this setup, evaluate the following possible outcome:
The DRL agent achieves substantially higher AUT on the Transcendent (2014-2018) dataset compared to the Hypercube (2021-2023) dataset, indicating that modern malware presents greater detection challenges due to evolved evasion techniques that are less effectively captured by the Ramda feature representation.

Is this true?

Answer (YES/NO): YES